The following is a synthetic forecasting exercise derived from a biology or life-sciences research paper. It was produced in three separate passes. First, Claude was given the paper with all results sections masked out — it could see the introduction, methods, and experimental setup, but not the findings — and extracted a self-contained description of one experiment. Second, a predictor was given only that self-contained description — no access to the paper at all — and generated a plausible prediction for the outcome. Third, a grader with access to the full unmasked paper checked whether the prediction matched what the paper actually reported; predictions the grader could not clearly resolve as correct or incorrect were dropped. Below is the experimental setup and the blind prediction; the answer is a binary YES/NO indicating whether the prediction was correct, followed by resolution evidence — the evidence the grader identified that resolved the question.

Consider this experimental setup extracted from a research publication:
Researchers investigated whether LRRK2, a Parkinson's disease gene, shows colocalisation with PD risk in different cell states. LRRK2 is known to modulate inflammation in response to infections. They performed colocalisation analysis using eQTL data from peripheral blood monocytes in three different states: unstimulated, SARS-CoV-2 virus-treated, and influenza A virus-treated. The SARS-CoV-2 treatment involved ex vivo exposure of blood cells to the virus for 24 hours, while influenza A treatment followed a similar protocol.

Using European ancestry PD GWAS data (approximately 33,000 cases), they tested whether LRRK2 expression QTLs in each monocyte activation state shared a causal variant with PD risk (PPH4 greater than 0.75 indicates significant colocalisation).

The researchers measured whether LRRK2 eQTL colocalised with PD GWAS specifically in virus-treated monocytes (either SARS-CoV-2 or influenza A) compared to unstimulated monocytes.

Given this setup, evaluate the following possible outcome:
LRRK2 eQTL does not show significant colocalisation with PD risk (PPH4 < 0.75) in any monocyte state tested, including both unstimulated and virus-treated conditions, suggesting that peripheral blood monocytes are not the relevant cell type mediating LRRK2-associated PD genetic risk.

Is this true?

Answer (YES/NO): NO